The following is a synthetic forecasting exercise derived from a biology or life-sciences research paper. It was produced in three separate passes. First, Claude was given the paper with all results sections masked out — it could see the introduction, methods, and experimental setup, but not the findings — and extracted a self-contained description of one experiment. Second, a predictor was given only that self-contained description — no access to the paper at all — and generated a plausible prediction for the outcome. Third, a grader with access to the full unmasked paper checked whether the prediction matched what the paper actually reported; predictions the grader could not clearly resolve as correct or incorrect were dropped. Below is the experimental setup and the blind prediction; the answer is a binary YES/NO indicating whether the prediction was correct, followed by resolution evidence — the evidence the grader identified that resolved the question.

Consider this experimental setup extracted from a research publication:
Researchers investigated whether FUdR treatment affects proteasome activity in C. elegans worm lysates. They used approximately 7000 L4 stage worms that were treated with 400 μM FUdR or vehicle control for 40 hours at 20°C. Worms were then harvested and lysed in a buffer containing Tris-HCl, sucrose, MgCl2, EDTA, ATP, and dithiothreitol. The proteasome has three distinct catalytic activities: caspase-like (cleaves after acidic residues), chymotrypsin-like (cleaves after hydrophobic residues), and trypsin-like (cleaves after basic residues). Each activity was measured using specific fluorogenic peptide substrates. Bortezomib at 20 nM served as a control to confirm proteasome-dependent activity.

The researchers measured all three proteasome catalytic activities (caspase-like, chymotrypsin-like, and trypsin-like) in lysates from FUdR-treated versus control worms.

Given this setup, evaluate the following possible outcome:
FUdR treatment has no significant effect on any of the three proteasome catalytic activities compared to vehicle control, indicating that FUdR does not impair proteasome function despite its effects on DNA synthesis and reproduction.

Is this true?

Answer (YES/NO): NO